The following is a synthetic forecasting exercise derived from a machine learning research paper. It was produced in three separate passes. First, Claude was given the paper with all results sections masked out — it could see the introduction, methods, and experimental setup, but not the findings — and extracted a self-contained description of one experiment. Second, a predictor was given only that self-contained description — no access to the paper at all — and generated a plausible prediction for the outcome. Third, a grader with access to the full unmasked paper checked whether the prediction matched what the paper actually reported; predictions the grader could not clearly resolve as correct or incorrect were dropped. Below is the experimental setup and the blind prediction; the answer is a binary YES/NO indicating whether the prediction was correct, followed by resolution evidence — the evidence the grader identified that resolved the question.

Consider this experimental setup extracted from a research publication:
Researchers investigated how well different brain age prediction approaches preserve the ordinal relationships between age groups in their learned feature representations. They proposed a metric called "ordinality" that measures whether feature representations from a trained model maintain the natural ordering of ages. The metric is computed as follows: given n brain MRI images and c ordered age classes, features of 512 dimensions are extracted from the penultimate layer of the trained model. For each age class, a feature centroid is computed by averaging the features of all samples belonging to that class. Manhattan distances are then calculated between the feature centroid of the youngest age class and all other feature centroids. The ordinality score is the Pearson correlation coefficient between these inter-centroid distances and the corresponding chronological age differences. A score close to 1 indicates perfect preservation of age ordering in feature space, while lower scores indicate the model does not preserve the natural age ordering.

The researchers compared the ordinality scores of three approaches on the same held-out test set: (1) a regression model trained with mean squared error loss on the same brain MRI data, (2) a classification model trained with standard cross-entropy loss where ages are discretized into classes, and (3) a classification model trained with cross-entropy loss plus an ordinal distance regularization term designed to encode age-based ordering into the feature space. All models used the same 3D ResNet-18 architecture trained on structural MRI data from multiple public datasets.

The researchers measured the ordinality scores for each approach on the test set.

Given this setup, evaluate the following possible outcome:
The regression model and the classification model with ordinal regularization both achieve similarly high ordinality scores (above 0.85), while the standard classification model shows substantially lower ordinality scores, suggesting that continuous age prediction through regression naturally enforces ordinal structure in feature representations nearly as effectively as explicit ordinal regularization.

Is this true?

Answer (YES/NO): YES